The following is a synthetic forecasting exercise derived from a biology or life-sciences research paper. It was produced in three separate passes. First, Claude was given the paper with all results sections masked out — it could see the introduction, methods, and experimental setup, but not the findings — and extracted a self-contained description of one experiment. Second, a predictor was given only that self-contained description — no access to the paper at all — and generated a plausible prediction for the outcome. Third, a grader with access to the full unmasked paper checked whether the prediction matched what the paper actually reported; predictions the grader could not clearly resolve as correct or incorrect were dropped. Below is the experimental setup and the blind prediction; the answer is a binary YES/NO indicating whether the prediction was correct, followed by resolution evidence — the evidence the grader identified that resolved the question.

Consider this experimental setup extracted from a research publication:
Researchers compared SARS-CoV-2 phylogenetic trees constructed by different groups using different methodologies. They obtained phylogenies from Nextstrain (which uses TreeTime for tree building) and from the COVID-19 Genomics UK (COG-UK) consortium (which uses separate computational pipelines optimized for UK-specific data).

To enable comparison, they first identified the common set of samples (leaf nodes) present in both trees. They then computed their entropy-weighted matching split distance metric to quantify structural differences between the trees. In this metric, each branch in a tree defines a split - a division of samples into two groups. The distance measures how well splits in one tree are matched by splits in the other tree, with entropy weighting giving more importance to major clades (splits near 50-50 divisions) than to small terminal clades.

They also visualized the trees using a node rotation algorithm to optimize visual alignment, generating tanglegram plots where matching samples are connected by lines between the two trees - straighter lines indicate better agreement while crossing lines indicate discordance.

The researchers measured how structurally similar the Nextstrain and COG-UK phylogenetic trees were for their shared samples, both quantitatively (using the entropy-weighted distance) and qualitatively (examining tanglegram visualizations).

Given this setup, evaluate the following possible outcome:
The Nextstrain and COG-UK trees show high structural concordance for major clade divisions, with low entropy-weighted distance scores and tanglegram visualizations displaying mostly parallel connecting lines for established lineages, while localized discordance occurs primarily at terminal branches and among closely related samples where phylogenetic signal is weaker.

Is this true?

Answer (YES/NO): YES